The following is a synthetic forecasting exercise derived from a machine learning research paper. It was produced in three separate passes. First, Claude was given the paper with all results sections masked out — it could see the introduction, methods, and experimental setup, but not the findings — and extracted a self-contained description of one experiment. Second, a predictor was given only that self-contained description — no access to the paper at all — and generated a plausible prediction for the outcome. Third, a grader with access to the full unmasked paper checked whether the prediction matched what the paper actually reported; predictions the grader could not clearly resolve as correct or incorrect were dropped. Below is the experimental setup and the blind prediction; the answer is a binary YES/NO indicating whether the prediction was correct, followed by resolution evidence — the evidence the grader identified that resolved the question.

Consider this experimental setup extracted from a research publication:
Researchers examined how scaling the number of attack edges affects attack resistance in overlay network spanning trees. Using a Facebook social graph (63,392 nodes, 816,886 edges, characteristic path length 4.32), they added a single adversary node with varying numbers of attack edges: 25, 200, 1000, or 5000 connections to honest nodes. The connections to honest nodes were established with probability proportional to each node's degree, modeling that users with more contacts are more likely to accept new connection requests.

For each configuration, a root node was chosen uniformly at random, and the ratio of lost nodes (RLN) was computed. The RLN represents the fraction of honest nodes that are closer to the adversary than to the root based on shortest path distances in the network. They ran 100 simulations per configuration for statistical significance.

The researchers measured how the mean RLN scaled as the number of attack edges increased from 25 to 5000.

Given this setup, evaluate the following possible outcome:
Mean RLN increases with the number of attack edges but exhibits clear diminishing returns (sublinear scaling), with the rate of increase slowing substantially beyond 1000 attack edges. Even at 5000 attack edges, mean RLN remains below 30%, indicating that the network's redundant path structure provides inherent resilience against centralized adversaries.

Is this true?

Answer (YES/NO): NO